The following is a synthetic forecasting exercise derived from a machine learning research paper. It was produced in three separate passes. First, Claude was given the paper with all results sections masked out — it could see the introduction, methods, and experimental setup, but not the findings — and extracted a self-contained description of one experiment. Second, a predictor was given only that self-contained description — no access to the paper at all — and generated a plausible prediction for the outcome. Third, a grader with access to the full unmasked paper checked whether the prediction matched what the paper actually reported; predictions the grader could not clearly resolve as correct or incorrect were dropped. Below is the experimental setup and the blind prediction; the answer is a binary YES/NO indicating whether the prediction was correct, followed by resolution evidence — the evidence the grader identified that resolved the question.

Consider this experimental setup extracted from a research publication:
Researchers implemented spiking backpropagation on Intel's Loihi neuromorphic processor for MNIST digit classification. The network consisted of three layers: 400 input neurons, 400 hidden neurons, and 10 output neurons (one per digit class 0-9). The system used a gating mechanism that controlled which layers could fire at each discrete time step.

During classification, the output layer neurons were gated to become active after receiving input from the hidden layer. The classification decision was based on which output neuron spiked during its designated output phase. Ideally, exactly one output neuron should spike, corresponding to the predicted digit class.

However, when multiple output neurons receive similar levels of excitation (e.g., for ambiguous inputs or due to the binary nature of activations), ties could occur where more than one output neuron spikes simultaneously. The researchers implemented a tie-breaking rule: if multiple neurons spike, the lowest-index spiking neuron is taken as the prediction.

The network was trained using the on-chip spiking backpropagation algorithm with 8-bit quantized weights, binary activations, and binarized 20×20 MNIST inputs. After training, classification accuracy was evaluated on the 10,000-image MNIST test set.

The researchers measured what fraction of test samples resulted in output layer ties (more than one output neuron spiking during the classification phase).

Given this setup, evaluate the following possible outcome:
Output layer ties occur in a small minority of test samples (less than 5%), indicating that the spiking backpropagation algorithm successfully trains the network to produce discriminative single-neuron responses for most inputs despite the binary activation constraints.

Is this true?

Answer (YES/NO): YES